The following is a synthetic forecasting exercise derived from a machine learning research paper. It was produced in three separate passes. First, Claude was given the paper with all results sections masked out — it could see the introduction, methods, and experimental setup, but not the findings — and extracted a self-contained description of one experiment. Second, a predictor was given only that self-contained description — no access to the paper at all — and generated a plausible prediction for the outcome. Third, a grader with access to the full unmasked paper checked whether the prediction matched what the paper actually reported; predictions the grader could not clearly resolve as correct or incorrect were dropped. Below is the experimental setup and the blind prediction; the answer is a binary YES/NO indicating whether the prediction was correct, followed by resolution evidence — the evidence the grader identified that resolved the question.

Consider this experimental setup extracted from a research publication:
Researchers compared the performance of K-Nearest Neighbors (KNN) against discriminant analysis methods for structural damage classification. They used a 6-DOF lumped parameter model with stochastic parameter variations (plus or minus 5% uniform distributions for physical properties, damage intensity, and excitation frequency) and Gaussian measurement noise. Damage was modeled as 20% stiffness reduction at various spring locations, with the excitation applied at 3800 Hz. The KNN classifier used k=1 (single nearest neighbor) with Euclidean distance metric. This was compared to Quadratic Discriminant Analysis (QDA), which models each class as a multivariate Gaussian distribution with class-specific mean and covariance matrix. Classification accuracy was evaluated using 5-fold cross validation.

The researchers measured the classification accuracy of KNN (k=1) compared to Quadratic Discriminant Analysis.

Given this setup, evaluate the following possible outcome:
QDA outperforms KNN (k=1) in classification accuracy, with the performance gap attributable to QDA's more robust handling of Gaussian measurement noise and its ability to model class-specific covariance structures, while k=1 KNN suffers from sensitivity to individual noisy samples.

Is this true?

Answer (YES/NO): YES